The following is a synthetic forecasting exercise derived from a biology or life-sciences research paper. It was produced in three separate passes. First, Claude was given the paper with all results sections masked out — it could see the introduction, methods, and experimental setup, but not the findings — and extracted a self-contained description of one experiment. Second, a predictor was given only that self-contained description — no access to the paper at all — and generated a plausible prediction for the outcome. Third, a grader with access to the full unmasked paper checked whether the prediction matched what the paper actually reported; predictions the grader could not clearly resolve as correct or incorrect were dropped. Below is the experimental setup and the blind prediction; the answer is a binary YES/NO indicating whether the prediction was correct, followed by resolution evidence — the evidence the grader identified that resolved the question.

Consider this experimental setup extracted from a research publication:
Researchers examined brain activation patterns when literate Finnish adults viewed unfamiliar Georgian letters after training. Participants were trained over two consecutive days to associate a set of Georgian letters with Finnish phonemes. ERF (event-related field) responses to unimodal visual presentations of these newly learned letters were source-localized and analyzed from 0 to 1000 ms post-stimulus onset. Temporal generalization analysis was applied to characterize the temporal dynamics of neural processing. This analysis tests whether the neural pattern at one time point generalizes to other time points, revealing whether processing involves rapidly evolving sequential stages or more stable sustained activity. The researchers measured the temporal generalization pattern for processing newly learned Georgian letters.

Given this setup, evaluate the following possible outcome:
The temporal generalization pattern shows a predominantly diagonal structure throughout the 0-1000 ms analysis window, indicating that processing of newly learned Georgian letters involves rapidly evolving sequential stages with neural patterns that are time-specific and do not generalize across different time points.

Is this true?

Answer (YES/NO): NO